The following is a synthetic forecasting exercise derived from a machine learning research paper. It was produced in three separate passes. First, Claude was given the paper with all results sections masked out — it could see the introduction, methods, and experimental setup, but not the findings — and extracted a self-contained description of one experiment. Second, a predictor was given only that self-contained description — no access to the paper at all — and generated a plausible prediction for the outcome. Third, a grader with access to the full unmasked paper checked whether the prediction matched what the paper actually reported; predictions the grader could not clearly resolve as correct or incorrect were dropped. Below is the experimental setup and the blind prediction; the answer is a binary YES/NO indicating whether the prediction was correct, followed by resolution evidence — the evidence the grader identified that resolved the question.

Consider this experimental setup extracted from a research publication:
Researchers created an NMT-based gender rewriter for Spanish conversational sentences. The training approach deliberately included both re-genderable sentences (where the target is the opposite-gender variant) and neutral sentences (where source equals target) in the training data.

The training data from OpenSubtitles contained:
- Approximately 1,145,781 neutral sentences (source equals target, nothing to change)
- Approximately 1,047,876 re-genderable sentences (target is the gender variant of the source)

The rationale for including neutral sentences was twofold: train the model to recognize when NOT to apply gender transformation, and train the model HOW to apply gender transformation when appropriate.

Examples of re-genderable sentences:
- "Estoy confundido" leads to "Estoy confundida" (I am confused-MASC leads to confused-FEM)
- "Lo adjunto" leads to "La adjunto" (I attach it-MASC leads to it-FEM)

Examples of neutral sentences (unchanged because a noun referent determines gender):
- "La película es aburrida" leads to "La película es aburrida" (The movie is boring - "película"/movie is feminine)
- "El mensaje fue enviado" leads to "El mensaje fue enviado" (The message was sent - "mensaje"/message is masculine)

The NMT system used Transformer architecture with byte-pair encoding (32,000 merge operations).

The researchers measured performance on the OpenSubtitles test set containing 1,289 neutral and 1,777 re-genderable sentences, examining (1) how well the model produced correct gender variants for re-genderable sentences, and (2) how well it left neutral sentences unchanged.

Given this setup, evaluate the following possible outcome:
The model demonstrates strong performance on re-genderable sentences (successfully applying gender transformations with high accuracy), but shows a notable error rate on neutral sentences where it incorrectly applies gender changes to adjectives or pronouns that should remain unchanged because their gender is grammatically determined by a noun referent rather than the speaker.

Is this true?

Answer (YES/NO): NO